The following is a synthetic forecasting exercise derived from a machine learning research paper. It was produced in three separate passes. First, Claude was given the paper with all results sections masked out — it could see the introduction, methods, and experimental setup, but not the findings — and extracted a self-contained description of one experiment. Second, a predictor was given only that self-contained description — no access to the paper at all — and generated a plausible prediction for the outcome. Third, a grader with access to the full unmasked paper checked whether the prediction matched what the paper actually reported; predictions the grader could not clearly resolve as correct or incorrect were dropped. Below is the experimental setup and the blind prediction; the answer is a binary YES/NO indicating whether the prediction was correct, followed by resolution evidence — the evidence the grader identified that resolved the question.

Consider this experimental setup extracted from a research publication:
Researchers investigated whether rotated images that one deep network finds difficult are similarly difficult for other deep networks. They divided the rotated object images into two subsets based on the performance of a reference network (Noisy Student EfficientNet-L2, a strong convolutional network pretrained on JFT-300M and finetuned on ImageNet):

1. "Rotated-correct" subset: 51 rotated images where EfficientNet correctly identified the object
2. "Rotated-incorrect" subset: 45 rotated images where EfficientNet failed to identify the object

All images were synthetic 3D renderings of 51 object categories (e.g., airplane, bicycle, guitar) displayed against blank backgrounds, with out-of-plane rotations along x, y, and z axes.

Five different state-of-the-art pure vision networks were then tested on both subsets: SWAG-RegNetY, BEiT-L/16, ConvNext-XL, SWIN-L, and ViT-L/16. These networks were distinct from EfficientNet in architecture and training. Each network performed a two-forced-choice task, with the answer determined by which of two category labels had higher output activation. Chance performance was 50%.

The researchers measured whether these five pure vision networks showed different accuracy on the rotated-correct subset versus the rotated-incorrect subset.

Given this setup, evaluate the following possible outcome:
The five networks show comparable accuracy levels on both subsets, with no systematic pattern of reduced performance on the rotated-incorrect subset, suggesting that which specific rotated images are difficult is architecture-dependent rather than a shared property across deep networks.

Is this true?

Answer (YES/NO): NO